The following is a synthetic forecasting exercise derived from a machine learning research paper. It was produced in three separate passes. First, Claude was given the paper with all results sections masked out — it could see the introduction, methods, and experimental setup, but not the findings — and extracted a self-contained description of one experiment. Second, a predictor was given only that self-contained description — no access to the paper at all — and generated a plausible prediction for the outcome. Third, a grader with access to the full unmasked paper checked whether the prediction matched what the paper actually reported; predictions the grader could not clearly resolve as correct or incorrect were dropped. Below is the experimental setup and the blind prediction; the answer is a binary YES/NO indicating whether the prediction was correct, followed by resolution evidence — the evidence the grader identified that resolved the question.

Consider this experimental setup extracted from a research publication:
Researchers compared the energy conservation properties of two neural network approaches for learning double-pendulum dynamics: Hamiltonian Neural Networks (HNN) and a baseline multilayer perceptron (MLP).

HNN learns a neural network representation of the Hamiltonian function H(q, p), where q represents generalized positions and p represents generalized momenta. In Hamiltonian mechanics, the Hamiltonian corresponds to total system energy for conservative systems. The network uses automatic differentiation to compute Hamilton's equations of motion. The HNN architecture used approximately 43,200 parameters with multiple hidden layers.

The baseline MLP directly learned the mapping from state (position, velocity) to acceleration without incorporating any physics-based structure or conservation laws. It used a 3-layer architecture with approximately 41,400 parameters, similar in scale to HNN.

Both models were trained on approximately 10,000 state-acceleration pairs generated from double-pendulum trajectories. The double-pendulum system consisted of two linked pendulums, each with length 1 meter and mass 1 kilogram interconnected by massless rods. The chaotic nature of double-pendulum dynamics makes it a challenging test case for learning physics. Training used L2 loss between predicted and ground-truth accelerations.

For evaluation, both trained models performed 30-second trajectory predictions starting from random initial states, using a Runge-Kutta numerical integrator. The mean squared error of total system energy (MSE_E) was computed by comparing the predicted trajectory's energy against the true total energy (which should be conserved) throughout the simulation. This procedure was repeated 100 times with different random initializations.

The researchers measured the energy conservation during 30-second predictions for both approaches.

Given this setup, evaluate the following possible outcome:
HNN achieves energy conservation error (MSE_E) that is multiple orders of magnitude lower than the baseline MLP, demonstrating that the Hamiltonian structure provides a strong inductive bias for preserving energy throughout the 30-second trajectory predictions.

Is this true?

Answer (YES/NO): NO